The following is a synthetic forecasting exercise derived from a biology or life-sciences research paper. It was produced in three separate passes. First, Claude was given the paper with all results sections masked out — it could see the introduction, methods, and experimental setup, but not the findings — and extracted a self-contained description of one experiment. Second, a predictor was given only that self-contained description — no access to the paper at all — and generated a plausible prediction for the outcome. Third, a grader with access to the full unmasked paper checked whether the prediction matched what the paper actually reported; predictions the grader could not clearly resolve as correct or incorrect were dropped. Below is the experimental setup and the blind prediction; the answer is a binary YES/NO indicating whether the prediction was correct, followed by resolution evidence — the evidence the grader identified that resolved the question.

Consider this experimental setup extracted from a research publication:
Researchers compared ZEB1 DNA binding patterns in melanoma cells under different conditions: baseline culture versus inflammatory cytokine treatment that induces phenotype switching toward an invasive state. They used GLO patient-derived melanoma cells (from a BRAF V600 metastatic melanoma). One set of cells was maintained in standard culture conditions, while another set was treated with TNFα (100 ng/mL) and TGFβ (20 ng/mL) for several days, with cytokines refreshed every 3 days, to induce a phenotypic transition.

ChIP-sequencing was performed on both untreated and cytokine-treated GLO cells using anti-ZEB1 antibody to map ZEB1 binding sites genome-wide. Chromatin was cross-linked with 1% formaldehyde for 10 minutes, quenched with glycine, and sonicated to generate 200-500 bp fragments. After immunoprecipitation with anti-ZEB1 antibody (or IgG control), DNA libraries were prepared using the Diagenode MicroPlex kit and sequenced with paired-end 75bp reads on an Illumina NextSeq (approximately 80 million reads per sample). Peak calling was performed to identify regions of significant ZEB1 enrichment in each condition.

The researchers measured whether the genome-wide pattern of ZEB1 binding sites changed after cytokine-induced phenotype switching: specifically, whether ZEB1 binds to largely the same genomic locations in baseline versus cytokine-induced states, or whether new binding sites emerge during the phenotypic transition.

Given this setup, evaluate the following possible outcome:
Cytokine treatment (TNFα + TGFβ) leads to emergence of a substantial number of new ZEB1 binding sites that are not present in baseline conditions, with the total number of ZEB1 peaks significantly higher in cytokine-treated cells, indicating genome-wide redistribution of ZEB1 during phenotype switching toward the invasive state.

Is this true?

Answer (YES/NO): YES